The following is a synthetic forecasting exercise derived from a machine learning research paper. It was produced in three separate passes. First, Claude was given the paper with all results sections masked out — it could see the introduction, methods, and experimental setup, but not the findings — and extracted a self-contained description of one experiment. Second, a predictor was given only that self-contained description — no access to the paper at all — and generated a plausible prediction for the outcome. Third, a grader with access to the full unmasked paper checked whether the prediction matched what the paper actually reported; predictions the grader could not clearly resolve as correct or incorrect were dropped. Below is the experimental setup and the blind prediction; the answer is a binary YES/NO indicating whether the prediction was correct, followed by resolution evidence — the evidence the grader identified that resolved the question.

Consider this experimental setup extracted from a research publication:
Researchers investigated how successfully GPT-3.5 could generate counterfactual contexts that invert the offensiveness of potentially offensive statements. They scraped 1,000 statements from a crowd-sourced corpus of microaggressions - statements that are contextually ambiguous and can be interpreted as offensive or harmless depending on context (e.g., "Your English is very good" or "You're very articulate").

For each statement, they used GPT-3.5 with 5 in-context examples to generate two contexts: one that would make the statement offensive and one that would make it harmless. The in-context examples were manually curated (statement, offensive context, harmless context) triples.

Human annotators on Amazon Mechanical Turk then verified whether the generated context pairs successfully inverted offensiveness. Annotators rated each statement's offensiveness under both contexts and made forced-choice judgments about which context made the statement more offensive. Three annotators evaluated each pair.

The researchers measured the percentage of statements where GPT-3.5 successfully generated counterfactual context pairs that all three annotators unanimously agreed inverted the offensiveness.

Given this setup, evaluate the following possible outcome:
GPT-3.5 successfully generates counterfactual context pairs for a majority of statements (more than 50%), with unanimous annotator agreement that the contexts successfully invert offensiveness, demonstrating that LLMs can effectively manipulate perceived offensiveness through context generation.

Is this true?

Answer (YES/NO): NO